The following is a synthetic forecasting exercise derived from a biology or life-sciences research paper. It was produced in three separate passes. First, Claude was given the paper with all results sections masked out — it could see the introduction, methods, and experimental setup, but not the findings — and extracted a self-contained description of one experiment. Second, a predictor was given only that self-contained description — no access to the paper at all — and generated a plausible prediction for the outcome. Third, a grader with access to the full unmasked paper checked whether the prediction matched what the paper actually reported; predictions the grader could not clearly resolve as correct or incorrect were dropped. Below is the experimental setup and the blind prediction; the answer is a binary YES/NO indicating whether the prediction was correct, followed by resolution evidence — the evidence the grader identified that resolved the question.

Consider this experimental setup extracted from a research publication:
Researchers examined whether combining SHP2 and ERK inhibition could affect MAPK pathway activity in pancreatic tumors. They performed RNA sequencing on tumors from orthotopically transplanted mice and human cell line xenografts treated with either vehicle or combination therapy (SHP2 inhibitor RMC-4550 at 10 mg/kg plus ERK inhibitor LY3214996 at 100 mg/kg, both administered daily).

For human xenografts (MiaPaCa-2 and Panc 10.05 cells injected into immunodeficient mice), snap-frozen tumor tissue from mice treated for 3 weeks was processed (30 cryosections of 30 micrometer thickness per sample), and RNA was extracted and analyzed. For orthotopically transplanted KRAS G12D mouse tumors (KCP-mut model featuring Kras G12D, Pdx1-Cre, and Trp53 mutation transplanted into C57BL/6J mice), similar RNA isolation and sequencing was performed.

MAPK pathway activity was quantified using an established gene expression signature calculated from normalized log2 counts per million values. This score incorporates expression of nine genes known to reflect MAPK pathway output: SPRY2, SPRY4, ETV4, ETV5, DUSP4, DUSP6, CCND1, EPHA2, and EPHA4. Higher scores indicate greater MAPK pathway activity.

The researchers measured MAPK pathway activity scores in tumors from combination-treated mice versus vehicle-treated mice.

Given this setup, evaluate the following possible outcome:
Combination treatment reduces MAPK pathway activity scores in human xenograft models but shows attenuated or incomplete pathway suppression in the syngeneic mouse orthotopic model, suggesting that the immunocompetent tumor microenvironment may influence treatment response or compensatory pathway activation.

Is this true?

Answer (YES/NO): NO